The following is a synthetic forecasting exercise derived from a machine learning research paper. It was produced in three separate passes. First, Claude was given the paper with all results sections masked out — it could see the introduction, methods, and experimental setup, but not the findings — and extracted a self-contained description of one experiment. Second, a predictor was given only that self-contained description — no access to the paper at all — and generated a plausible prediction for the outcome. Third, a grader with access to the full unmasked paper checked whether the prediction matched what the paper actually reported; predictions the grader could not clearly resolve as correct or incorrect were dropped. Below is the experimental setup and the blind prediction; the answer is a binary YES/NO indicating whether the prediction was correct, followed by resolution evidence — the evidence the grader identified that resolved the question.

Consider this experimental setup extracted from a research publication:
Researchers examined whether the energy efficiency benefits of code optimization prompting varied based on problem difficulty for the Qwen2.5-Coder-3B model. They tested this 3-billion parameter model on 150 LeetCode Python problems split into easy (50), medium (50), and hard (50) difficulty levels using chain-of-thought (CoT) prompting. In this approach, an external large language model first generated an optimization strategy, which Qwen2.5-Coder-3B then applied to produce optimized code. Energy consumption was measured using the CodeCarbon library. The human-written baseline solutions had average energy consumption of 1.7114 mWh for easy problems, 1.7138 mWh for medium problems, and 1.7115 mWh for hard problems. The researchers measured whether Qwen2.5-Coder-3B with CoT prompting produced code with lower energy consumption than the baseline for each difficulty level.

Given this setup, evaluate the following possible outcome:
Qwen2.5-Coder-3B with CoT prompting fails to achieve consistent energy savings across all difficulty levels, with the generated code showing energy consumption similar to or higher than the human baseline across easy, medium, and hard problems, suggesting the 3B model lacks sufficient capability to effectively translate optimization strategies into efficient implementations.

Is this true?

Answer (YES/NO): NO